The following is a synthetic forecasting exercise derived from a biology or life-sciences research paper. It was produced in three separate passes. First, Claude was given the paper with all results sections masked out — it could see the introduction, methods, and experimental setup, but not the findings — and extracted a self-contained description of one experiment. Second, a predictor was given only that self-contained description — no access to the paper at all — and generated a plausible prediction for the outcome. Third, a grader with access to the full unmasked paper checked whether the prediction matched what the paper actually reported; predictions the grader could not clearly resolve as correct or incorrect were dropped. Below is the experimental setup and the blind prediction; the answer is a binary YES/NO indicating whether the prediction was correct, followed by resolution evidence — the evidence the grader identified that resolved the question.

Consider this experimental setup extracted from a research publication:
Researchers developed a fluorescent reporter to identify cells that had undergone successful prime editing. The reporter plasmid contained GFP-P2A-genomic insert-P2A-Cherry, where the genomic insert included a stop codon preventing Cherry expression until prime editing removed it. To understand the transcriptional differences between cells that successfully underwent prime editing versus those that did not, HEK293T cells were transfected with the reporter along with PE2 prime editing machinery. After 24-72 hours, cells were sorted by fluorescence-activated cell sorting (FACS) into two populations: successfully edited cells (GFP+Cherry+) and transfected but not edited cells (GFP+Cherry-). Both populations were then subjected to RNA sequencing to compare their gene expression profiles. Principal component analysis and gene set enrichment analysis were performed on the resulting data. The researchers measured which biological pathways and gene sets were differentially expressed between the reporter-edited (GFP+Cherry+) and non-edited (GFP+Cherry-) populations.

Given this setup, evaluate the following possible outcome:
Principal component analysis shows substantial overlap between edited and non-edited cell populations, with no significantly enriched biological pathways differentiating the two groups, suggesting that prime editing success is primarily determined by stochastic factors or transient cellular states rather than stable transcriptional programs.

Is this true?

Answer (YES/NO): NO